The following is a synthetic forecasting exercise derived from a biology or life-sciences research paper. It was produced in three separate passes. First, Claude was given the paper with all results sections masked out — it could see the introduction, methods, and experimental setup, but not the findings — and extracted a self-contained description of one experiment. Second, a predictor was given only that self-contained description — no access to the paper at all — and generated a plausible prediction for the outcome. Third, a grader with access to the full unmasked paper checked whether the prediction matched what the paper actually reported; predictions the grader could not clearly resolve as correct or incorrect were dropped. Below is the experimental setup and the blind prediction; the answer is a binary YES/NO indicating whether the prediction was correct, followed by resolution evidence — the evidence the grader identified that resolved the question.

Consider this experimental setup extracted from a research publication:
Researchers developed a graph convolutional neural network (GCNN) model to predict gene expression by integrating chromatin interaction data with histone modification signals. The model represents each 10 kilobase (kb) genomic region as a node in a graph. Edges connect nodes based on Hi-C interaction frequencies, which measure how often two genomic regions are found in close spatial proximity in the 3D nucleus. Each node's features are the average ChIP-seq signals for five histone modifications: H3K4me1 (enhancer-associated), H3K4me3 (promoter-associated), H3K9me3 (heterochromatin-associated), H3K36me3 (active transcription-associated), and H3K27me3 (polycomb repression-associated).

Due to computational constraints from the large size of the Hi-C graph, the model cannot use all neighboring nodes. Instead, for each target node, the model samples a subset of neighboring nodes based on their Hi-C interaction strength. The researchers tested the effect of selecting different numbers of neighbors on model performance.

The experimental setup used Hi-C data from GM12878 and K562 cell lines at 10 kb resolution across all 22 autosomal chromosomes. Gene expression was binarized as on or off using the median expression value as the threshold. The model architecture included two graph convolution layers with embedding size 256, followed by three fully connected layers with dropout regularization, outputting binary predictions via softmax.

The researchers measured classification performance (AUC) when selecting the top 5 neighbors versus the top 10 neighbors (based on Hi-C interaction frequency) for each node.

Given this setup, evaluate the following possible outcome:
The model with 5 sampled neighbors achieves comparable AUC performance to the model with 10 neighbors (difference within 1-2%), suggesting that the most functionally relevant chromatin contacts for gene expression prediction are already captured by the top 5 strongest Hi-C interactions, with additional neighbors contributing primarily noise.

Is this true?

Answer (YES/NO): NO